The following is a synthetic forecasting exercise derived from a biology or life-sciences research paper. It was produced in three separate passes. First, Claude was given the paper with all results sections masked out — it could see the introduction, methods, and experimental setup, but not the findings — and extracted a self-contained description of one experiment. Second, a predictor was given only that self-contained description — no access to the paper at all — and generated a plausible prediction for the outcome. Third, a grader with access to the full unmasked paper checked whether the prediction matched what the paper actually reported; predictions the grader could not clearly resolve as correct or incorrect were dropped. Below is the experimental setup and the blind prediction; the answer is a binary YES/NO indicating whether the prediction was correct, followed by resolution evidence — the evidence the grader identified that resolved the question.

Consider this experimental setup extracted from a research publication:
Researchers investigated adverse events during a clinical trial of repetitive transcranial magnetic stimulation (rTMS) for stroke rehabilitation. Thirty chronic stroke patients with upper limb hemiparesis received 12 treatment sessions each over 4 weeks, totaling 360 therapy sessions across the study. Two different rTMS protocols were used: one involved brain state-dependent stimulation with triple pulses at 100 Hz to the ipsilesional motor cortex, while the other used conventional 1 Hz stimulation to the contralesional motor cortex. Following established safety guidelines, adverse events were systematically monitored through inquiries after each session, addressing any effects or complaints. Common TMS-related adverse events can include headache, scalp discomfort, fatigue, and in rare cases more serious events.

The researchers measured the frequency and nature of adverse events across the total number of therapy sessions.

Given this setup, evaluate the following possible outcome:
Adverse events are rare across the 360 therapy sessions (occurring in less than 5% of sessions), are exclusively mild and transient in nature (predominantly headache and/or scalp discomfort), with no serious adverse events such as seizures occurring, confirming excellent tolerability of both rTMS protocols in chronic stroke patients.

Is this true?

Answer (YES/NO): NO